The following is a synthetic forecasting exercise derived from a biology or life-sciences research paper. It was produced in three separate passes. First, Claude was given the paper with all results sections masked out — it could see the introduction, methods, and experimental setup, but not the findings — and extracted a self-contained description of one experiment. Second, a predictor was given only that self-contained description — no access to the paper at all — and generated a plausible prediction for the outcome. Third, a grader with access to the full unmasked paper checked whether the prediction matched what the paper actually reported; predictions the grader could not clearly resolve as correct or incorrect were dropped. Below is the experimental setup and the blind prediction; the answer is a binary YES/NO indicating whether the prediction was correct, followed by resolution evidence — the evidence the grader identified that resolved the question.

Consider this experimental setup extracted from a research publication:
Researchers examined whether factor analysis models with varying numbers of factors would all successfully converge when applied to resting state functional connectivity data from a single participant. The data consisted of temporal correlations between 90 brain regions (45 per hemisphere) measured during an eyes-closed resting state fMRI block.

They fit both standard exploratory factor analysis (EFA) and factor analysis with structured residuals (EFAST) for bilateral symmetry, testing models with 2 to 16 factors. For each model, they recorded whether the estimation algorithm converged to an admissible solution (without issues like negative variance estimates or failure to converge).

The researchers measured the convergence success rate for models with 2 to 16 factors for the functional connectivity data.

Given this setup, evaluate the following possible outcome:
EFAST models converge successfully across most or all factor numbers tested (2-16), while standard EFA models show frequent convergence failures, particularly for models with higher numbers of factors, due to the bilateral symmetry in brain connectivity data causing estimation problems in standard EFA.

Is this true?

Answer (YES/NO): NO